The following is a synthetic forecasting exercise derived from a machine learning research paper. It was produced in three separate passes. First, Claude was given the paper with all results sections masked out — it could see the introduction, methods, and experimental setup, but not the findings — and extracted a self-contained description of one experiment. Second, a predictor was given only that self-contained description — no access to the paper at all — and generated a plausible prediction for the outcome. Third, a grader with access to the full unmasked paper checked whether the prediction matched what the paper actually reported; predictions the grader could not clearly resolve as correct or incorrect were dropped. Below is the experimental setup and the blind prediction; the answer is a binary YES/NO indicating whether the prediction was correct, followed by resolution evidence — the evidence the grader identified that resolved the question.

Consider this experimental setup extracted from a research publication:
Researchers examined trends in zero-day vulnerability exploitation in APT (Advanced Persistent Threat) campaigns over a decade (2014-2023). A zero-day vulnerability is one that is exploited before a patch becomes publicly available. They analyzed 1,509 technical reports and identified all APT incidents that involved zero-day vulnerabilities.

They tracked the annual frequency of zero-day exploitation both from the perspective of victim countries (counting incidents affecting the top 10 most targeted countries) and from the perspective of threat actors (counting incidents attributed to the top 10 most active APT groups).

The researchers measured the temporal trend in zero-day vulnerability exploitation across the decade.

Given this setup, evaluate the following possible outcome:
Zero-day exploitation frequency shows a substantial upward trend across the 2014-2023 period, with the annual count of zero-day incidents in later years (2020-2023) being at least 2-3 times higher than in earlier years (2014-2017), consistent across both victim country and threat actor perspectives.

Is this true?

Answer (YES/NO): NO